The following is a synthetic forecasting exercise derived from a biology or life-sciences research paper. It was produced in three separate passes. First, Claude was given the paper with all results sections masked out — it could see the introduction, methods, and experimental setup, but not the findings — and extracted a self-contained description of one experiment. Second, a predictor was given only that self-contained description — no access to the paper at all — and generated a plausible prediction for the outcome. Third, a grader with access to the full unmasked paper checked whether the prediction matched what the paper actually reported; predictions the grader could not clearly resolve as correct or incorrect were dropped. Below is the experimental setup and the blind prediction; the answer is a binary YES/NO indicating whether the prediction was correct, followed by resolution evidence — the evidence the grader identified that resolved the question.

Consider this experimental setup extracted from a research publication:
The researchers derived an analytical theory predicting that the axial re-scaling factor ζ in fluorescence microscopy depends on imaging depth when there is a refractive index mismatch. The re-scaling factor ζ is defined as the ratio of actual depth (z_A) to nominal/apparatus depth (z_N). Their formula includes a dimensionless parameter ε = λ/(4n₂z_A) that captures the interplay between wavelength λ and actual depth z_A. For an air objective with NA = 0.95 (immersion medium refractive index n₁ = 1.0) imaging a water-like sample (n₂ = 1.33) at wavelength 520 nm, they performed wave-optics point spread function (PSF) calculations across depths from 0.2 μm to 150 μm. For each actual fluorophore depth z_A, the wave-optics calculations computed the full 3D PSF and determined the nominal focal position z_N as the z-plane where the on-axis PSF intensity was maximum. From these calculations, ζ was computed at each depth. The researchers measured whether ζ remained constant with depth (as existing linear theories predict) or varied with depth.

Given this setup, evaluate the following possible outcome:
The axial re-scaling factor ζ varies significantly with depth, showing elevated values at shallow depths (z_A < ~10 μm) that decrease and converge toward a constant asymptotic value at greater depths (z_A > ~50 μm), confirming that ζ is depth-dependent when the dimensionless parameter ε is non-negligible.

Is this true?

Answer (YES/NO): YES